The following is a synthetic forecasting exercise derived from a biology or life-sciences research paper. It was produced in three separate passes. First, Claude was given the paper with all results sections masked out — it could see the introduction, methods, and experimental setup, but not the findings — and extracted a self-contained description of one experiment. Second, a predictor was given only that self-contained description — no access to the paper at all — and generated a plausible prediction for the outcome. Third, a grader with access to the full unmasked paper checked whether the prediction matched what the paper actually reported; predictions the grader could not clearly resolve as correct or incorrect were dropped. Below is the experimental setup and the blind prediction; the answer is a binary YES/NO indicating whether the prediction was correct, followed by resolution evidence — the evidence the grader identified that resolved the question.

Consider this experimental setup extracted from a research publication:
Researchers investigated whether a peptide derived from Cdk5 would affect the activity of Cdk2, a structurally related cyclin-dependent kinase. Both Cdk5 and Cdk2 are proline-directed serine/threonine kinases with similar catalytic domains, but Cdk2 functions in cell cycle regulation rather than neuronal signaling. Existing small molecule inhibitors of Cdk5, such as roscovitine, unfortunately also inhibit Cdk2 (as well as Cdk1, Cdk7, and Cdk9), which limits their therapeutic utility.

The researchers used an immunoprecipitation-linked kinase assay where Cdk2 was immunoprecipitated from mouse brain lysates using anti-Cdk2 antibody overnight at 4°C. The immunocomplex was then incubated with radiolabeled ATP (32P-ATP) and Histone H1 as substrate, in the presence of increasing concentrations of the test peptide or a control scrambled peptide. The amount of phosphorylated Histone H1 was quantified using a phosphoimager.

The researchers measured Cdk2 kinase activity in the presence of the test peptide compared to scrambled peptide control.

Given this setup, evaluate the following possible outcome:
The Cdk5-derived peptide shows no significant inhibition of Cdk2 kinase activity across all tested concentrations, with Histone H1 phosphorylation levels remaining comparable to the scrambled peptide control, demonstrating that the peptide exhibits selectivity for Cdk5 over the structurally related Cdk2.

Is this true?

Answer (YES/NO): NO